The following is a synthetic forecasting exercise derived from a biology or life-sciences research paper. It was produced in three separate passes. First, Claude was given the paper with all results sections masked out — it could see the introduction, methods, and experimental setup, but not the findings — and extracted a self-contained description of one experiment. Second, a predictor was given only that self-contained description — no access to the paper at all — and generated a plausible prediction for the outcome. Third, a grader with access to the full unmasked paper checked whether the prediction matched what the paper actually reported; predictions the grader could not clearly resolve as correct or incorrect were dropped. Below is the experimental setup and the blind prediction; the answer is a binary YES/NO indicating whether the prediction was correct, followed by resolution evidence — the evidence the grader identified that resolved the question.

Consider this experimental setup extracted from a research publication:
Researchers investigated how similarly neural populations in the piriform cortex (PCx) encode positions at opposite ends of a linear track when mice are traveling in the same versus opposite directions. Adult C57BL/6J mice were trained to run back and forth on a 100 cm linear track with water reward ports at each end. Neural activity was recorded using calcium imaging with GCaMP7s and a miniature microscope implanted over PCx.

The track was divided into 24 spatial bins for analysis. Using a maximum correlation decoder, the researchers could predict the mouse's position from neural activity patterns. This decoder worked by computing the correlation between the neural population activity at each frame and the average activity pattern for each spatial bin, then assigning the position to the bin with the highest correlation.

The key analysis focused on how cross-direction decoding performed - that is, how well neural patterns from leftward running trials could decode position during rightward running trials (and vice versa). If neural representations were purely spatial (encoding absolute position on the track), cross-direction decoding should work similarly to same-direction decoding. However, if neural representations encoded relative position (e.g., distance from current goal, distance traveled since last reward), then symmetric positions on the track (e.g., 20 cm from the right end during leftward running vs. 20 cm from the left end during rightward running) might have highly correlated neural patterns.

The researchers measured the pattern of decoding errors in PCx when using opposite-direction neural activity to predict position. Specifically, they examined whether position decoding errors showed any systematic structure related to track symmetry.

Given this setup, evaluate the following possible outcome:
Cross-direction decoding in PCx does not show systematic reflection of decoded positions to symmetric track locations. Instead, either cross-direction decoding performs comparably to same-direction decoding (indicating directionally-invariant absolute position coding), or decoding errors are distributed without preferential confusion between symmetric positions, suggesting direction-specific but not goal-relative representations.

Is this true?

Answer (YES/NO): NO